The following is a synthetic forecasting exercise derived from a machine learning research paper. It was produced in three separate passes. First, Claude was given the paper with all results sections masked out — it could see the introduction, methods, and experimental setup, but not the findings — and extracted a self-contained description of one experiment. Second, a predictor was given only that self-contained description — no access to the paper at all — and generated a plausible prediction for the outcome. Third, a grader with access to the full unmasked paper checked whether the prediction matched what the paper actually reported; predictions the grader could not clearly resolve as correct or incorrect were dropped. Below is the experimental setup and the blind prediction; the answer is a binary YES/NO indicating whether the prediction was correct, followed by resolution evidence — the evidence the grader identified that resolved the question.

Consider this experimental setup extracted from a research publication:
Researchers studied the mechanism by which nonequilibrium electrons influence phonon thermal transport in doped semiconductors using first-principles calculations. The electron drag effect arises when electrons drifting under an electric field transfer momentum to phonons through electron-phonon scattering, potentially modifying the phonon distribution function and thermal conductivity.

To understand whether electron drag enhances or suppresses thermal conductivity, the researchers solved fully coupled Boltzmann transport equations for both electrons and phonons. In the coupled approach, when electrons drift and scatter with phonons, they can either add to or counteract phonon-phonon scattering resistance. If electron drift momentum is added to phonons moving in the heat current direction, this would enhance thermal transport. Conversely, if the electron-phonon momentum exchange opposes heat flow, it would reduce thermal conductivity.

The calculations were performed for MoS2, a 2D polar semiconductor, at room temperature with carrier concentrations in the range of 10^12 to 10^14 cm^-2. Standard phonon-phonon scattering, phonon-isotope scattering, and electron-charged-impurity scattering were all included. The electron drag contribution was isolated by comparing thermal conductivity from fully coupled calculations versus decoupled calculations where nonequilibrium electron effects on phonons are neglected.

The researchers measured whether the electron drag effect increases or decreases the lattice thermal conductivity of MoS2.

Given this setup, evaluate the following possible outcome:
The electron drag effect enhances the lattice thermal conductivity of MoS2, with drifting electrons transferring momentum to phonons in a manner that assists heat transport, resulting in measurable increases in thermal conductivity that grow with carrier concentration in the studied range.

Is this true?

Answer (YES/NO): NO